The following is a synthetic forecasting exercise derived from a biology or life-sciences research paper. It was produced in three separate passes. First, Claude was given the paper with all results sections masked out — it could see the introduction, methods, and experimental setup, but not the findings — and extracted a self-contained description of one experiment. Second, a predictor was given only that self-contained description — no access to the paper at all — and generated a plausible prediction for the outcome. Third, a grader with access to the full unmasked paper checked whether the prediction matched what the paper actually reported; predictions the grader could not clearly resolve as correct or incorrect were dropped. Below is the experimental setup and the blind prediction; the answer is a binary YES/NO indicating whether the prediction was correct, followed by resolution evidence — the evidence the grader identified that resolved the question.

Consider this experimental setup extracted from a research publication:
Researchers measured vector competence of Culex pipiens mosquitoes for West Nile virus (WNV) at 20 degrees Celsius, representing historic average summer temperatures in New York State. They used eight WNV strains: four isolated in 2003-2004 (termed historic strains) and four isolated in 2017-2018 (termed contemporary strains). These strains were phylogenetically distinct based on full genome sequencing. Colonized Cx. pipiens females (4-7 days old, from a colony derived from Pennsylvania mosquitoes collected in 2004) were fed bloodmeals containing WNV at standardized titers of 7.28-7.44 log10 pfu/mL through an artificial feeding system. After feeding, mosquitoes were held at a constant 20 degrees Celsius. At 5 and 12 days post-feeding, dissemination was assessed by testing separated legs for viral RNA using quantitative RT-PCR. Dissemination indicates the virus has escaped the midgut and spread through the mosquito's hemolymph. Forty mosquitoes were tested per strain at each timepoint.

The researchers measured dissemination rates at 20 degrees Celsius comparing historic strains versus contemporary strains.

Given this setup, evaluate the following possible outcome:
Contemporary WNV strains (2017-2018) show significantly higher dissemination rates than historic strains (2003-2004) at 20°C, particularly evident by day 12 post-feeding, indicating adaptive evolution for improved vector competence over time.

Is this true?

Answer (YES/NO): YES